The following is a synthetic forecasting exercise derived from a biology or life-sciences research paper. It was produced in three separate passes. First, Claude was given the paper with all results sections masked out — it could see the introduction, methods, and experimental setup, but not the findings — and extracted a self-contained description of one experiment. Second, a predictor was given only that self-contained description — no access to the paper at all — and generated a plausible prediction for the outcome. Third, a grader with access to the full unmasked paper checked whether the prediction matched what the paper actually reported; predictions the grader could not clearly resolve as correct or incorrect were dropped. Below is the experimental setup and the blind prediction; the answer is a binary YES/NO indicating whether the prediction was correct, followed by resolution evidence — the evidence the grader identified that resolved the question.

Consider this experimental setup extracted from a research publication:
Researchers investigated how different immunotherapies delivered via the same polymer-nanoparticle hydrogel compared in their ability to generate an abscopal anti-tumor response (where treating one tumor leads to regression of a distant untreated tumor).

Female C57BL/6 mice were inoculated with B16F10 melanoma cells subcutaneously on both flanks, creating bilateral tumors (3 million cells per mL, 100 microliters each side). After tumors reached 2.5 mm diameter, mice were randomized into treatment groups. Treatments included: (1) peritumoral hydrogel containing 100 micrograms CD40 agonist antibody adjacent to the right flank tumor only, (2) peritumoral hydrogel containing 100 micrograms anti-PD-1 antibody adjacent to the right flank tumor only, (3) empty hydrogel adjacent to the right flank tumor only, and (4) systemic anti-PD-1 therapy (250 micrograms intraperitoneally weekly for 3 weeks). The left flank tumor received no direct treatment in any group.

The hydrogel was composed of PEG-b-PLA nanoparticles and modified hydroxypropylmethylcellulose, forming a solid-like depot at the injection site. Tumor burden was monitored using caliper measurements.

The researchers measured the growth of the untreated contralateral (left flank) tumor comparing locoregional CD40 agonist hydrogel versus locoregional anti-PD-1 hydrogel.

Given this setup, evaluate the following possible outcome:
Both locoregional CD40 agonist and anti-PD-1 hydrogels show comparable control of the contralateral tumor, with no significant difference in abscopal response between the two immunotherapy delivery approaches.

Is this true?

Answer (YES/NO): NO